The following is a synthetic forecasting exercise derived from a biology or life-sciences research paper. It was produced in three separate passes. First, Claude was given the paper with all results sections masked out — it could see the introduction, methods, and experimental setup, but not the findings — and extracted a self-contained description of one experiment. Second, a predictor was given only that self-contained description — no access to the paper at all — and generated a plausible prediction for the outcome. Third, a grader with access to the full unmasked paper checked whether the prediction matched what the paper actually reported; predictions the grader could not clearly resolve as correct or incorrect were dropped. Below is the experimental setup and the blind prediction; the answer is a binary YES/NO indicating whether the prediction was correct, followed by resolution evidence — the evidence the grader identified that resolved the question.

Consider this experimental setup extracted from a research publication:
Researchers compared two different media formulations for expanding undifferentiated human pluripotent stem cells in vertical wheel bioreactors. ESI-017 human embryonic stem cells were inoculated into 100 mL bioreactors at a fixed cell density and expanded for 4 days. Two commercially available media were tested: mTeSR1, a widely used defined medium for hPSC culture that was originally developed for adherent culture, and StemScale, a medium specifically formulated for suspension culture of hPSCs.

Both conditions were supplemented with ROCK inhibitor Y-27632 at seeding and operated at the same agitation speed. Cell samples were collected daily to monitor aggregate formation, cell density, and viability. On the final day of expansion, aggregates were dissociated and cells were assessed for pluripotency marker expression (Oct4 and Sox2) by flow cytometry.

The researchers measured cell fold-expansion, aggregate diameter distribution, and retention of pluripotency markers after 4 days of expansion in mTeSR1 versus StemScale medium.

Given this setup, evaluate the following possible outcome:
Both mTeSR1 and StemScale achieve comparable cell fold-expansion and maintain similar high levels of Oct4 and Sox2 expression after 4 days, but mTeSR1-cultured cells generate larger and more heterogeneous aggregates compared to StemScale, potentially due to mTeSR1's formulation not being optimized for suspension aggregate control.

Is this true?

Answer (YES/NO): NO